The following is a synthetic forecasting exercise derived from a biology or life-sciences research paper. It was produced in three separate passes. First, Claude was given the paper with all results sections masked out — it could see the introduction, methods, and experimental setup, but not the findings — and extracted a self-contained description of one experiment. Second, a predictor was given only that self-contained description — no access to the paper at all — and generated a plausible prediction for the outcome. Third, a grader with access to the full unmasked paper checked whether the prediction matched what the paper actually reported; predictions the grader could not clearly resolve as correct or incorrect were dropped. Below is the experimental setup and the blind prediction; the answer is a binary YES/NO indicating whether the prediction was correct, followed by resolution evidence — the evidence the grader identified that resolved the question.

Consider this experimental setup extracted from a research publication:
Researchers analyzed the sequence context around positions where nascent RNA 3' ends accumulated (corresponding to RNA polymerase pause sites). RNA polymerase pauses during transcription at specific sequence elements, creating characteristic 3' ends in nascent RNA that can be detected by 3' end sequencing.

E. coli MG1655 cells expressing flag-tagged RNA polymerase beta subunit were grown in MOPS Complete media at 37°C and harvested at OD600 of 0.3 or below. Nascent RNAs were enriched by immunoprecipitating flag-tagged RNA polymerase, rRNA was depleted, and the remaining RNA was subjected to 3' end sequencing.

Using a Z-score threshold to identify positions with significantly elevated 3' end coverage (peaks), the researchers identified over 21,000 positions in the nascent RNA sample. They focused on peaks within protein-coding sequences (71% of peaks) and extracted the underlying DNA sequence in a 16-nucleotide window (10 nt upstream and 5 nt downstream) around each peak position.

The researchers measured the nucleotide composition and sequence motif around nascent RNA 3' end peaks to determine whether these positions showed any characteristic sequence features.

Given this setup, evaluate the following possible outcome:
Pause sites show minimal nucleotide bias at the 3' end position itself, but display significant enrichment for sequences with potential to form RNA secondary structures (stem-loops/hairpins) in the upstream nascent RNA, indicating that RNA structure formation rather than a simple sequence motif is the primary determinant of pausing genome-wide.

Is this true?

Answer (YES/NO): NO